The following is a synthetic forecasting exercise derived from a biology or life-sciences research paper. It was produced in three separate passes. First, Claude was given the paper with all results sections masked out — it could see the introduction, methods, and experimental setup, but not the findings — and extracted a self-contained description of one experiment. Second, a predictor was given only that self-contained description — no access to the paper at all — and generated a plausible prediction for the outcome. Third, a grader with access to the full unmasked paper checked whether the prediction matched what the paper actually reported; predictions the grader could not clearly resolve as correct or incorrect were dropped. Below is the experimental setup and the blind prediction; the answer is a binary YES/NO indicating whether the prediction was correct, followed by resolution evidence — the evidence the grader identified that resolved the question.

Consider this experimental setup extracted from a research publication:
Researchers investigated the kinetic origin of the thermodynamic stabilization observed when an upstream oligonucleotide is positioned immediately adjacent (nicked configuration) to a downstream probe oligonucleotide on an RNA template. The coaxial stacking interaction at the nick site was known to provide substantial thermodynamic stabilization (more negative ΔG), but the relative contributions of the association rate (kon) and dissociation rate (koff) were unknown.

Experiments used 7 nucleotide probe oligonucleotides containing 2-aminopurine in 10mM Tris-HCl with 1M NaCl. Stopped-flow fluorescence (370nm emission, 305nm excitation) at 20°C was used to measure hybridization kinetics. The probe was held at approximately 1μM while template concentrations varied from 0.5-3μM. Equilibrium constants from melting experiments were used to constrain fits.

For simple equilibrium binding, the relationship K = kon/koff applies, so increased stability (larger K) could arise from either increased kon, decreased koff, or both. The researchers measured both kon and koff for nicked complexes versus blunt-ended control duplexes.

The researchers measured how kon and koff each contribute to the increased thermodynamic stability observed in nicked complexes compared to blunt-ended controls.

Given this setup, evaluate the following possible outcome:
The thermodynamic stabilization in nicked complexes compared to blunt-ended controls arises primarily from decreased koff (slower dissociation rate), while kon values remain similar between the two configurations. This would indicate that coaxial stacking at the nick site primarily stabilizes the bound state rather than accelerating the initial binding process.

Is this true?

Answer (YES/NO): NO